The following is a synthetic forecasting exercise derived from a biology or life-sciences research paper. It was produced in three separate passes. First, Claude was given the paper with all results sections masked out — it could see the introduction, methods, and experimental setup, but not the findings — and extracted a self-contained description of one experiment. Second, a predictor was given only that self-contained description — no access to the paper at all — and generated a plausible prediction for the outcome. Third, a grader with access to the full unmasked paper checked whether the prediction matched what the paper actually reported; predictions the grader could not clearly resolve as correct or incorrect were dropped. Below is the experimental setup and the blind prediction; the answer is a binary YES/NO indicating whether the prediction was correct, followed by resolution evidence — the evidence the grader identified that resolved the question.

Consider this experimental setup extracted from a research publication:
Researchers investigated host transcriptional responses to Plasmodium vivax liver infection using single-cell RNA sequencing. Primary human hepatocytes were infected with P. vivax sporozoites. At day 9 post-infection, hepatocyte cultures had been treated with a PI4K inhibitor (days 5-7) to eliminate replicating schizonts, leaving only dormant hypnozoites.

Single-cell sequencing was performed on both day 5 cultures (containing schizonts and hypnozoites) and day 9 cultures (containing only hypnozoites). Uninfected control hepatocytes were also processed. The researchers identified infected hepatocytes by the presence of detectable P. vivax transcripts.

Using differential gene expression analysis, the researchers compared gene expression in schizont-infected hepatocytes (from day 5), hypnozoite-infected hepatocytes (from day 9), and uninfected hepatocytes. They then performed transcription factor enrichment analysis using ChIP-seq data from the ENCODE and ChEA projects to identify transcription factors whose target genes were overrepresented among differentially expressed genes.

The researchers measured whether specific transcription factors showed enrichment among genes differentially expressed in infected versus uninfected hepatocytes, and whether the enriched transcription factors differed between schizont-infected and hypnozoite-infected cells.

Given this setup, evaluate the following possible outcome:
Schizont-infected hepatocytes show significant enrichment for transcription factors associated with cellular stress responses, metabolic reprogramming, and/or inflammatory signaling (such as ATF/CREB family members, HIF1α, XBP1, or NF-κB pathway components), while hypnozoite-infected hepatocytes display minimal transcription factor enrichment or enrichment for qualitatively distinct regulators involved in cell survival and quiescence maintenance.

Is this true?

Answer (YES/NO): NO